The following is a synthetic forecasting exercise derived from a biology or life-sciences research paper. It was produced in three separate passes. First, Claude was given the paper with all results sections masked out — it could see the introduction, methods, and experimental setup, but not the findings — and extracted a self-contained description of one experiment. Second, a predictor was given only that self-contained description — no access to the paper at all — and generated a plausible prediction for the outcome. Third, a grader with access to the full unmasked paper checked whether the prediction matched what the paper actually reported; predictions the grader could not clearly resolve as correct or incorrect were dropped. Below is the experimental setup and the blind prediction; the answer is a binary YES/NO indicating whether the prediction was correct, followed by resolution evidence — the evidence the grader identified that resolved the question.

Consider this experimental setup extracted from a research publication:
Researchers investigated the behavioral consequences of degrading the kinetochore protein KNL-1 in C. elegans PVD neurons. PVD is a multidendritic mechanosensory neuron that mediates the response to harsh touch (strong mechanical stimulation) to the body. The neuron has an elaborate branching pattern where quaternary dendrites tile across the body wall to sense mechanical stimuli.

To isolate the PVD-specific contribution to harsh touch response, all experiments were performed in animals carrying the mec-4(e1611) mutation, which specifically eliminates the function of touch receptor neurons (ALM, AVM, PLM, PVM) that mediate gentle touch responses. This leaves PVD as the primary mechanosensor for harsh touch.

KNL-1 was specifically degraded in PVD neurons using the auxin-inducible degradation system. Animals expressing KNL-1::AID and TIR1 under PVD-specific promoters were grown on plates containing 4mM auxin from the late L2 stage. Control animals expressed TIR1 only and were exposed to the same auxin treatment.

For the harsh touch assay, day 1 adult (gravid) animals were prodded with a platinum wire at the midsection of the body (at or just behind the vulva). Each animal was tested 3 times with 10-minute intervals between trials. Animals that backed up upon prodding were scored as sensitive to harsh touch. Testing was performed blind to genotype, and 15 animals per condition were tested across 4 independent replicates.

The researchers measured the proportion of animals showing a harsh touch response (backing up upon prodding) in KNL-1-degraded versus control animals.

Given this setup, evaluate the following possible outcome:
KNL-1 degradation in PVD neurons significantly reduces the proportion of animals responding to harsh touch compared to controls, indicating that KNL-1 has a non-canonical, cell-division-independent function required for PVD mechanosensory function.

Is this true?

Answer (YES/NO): YES